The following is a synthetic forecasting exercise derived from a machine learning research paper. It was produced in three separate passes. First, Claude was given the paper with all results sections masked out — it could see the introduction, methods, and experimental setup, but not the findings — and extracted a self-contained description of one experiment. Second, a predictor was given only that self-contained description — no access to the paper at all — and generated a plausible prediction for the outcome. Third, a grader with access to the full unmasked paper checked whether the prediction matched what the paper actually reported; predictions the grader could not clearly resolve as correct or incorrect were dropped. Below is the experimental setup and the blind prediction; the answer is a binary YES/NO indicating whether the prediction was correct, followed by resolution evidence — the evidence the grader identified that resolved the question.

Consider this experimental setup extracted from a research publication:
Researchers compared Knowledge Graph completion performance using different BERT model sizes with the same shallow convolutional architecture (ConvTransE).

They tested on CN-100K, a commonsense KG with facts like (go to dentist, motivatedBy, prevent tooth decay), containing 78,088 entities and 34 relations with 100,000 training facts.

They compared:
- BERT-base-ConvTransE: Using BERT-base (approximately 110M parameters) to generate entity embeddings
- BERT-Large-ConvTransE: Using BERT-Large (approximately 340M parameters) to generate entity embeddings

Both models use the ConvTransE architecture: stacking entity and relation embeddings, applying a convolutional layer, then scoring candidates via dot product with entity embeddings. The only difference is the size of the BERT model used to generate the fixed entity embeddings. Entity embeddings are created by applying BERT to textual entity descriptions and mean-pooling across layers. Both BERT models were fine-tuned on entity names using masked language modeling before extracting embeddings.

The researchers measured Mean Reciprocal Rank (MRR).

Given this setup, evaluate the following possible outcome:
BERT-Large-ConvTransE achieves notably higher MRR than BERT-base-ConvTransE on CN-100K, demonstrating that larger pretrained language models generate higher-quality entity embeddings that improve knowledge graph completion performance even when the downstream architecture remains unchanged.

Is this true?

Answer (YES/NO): NO